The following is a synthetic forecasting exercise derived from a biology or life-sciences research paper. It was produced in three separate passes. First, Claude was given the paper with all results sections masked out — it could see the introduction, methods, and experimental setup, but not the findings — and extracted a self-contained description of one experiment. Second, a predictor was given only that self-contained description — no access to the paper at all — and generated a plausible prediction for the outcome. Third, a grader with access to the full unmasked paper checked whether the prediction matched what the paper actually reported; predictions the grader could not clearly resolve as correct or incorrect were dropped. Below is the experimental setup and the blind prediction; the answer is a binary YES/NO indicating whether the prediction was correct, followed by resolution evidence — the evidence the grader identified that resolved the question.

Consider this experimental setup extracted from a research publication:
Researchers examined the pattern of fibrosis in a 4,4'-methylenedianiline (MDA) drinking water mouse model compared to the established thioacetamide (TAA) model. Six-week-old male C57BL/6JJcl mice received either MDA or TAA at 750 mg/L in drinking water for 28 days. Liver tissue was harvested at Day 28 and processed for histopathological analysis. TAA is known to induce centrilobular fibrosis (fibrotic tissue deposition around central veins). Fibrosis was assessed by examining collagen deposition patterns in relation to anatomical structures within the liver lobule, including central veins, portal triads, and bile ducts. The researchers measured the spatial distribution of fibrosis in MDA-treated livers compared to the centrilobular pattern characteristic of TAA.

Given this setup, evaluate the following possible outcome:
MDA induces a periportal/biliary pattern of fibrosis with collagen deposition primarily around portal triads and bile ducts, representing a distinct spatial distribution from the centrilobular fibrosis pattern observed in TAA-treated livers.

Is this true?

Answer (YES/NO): YES